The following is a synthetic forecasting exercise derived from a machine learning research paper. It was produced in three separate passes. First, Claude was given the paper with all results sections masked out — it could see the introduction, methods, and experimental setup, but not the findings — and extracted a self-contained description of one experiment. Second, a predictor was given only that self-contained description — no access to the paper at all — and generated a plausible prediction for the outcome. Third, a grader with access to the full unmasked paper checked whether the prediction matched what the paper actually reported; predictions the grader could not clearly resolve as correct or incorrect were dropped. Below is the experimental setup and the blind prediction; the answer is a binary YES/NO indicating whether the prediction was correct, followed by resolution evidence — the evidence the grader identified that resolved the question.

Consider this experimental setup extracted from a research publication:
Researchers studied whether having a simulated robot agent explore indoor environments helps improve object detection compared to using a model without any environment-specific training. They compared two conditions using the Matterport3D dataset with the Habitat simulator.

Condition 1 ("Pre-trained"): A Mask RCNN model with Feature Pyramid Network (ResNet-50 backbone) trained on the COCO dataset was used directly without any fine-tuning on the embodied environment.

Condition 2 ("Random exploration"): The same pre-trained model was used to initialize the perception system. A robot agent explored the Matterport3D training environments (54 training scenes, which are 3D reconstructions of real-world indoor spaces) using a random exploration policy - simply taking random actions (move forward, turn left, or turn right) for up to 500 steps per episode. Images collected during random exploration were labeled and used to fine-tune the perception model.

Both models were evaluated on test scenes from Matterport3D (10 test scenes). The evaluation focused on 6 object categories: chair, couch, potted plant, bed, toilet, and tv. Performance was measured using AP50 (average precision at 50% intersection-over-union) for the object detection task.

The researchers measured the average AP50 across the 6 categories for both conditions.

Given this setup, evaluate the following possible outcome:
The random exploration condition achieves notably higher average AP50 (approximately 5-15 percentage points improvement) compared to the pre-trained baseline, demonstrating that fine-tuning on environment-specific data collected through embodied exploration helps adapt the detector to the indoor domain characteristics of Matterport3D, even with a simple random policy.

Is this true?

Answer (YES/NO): YES